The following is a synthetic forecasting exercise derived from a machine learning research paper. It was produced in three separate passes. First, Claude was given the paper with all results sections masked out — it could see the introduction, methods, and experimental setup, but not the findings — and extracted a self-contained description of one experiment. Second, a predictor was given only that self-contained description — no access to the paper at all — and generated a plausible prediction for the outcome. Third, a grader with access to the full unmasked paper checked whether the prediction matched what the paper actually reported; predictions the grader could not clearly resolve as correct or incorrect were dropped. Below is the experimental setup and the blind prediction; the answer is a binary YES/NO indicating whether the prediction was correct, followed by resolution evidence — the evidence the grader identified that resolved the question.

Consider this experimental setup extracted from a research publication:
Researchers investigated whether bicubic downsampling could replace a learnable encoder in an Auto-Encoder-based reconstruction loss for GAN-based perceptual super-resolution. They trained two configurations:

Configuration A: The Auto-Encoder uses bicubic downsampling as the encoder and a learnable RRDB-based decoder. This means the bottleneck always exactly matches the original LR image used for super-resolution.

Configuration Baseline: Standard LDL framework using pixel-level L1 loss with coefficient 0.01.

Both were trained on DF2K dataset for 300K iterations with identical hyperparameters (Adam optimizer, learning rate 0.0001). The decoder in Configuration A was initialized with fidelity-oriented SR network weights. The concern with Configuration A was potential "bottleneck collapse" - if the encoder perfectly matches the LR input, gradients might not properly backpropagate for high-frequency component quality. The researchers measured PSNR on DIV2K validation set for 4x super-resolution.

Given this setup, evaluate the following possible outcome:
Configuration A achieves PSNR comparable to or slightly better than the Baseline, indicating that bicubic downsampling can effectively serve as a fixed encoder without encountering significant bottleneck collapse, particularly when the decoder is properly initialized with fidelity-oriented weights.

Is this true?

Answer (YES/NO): NO